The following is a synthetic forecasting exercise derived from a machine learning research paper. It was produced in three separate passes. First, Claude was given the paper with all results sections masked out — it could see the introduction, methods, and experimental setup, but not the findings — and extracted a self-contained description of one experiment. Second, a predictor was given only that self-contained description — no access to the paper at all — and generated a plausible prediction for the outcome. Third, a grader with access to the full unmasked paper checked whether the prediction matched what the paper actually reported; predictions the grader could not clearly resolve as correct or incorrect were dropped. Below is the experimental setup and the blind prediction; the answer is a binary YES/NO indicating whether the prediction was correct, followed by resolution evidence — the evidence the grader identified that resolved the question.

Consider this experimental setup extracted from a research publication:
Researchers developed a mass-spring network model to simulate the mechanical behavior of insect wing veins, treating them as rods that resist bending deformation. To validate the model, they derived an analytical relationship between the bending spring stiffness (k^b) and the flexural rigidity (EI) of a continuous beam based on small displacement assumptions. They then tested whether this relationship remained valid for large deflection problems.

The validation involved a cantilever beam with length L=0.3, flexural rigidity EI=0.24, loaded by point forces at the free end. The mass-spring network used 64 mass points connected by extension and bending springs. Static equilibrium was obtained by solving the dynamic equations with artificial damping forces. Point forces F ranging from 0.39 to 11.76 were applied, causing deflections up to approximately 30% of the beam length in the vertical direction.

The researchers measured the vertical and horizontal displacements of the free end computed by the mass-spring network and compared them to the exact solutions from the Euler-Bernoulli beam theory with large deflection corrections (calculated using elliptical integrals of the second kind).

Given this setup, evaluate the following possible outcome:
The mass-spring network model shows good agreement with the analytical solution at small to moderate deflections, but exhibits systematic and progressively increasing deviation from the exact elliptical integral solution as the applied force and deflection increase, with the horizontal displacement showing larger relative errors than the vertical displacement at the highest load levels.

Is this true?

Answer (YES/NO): NO